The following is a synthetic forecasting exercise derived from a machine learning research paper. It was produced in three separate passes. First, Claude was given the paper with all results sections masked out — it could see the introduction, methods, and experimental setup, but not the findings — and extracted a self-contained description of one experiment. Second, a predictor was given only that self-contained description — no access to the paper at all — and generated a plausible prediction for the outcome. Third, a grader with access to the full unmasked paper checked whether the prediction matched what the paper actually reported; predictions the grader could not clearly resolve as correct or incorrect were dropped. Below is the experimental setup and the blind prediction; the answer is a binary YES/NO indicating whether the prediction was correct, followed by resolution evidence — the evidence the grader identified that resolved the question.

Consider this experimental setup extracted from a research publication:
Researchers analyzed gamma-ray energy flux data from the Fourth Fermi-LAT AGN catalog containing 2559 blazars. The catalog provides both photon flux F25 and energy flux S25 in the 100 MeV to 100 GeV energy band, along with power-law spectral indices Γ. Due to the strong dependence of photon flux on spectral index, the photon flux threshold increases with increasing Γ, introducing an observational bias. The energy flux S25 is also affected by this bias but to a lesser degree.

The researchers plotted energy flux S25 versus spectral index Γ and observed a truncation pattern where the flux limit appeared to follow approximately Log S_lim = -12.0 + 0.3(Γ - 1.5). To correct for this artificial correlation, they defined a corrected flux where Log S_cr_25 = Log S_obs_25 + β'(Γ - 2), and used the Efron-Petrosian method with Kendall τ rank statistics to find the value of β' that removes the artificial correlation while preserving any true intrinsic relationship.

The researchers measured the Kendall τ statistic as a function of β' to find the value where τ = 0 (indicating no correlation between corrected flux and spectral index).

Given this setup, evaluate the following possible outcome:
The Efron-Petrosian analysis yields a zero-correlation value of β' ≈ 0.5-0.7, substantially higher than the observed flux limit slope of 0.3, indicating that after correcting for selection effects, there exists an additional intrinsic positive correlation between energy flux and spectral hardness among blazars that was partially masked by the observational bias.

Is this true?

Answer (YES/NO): NO